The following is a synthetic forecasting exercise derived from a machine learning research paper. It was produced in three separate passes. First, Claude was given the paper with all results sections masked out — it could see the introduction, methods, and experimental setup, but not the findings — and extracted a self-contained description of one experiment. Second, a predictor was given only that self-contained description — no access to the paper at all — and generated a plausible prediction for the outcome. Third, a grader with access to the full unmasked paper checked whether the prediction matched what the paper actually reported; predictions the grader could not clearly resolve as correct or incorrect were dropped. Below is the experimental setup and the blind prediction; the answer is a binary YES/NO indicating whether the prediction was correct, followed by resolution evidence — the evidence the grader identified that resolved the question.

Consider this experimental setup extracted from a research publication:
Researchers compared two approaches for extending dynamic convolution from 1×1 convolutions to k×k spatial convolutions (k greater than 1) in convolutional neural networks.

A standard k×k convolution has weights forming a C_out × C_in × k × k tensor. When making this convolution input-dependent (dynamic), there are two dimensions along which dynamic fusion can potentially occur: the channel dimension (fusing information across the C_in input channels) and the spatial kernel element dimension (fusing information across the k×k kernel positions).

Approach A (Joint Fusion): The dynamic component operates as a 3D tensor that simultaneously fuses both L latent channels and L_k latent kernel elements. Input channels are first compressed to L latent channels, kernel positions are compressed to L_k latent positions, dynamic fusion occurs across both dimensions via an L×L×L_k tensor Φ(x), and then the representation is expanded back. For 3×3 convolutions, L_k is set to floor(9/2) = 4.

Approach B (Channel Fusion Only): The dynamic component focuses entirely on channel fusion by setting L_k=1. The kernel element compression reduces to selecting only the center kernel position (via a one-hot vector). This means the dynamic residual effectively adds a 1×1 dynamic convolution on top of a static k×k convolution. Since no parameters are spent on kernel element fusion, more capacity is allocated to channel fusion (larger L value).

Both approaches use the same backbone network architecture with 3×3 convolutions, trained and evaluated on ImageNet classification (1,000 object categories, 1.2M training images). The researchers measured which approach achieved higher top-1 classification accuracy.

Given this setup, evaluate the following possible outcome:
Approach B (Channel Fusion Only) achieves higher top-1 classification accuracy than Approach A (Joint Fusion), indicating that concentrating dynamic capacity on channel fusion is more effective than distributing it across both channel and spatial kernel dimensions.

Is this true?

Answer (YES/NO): YES